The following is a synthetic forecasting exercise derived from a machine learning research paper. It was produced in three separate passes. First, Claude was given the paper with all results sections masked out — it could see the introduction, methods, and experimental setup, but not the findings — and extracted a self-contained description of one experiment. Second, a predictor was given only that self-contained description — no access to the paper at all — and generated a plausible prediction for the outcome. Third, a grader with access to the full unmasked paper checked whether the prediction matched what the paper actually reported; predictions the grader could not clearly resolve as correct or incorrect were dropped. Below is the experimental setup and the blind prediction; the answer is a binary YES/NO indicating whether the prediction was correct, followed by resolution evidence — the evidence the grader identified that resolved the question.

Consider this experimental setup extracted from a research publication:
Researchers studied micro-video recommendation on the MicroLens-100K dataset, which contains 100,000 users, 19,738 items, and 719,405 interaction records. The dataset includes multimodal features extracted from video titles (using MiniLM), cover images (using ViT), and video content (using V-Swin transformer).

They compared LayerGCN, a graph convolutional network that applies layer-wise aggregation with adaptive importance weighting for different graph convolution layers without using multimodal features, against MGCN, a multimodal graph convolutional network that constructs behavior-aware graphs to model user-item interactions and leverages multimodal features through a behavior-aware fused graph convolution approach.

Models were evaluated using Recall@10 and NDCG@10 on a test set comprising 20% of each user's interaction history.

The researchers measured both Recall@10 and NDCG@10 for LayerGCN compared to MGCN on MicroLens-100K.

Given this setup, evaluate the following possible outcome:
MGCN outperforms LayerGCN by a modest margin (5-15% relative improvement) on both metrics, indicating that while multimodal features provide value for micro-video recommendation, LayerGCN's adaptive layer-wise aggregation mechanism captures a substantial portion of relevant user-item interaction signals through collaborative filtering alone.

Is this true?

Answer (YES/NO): NO